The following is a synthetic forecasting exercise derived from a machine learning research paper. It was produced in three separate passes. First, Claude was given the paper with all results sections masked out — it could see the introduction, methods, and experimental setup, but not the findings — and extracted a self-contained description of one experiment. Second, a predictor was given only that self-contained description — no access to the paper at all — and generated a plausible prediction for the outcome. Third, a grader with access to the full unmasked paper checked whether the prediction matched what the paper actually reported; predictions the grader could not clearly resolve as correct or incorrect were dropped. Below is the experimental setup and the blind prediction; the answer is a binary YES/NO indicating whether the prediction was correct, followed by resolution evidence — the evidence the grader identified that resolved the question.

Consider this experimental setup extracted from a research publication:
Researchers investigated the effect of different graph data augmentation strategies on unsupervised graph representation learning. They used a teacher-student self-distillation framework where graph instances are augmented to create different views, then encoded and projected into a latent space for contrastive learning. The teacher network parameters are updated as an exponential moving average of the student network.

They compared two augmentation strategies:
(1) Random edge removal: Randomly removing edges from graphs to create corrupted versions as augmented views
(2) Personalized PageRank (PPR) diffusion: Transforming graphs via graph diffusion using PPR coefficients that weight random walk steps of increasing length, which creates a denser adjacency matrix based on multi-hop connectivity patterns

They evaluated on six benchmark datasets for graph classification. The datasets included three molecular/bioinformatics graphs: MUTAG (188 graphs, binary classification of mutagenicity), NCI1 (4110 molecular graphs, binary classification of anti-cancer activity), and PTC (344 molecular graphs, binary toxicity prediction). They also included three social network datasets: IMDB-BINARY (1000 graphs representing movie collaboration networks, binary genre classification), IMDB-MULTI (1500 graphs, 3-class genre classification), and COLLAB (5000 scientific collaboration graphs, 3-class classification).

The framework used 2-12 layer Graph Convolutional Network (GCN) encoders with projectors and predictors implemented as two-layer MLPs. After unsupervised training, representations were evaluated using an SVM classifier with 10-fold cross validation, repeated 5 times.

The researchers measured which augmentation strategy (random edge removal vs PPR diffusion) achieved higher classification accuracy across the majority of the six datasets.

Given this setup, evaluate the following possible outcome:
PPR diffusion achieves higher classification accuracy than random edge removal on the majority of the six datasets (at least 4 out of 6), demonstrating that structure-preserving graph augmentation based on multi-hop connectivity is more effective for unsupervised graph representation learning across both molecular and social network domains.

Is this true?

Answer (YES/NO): YES